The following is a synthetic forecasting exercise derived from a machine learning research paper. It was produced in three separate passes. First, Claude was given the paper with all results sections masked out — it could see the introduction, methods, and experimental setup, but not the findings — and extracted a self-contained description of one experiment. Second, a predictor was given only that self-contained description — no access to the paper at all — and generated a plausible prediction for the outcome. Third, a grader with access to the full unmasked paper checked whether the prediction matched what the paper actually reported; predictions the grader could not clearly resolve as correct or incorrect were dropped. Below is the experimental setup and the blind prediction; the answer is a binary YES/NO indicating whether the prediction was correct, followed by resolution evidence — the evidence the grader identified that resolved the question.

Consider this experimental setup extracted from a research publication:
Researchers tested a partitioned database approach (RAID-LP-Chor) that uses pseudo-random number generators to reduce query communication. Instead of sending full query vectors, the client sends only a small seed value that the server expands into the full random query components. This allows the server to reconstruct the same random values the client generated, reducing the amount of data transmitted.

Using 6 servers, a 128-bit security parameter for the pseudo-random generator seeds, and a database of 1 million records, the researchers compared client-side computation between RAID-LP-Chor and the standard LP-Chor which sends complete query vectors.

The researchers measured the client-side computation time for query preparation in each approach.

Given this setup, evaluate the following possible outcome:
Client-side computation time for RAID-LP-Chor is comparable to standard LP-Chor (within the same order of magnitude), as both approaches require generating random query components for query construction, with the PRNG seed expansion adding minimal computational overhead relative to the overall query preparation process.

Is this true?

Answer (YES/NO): NO